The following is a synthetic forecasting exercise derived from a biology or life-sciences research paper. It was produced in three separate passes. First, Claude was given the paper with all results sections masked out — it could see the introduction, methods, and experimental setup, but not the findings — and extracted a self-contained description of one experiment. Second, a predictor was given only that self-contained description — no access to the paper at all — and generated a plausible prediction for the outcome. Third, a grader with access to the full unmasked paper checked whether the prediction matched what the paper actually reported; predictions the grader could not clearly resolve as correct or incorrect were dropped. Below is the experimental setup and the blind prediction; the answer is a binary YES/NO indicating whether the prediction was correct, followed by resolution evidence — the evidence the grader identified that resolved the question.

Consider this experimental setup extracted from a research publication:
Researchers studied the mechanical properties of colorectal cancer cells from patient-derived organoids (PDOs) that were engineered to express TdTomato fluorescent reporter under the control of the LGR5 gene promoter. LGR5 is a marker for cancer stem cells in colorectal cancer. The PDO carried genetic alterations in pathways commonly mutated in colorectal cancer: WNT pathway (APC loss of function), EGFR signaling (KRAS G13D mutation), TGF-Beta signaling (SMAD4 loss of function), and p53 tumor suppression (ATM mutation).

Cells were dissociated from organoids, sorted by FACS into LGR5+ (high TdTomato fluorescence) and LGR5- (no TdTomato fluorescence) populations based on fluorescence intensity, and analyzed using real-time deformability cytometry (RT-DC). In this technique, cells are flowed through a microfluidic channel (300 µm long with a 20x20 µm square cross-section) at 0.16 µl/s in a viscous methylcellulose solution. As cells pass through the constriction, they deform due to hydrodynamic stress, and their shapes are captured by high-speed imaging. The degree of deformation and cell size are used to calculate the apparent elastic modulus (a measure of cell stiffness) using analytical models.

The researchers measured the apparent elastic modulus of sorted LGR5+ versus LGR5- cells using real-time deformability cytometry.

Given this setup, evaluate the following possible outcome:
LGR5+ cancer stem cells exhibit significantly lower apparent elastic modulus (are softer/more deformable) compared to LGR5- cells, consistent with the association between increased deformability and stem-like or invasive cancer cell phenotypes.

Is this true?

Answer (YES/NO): NO